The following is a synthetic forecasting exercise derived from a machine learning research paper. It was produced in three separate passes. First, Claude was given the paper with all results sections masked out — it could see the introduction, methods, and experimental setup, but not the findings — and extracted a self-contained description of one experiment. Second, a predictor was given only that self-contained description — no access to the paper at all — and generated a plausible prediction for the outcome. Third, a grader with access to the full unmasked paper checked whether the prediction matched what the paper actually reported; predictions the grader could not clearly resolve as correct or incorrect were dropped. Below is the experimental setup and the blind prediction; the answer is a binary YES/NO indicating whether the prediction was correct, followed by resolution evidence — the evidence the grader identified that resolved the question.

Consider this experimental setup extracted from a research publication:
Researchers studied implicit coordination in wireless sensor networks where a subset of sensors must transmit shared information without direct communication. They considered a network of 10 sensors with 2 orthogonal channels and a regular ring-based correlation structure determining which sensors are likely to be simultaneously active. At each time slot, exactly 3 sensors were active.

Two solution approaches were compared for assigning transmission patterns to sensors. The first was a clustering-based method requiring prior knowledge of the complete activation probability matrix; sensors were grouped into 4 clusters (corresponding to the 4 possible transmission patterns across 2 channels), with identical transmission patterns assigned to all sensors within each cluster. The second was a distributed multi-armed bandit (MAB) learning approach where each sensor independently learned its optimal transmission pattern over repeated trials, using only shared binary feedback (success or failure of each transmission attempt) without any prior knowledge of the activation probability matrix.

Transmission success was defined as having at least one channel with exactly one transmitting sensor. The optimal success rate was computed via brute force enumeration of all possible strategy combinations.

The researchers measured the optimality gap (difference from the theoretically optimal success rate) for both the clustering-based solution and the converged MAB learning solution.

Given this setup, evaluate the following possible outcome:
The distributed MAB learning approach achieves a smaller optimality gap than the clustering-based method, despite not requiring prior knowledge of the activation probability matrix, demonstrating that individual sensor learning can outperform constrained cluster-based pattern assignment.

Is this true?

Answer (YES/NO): NO